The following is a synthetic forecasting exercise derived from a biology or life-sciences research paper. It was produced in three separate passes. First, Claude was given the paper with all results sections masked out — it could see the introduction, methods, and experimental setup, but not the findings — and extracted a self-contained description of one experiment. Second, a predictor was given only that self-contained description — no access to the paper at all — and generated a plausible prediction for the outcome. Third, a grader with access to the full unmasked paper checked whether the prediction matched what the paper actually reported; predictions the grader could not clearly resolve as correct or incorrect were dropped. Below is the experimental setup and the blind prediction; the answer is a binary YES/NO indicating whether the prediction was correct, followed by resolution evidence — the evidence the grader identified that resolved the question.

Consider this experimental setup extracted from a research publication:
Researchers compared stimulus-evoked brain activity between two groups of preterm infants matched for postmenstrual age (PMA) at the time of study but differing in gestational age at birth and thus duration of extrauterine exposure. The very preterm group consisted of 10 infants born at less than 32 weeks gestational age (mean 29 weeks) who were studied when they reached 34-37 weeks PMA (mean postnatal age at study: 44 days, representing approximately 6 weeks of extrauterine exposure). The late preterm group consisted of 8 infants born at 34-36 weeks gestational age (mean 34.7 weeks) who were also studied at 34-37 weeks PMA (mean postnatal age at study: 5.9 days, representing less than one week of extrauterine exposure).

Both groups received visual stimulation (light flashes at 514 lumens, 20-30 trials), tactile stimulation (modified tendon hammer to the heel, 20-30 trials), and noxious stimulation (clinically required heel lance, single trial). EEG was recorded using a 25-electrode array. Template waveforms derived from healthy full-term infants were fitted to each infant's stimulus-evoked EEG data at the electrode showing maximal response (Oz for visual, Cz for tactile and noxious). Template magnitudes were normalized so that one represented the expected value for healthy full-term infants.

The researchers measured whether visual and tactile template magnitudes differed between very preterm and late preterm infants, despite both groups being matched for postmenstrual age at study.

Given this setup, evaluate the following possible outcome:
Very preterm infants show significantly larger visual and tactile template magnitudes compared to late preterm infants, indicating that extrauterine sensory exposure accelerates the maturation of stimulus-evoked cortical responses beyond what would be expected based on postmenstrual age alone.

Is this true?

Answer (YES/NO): NO